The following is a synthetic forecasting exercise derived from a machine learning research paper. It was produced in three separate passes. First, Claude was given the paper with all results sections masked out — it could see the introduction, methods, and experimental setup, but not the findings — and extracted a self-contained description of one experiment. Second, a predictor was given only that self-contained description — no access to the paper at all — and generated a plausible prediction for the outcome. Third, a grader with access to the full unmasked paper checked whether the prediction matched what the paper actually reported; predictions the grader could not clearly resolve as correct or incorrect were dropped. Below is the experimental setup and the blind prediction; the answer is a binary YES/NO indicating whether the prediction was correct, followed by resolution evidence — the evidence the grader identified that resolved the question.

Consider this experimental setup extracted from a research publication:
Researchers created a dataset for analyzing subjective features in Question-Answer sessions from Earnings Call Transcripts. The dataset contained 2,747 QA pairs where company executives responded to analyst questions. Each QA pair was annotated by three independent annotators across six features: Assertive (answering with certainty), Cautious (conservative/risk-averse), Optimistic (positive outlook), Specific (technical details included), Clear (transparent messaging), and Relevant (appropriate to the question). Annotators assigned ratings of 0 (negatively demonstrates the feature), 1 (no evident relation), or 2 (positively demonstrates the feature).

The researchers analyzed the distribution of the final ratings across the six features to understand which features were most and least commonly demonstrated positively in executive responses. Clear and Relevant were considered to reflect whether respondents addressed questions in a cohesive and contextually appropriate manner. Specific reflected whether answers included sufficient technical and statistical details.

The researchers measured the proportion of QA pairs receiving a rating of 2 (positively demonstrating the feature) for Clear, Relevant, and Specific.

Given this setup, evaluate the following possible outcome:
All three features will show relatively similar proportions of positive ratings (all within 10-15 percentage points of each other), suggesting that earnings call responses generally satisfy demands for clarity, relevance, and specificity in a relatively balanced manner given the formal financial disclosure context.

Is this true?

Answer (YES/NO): NO